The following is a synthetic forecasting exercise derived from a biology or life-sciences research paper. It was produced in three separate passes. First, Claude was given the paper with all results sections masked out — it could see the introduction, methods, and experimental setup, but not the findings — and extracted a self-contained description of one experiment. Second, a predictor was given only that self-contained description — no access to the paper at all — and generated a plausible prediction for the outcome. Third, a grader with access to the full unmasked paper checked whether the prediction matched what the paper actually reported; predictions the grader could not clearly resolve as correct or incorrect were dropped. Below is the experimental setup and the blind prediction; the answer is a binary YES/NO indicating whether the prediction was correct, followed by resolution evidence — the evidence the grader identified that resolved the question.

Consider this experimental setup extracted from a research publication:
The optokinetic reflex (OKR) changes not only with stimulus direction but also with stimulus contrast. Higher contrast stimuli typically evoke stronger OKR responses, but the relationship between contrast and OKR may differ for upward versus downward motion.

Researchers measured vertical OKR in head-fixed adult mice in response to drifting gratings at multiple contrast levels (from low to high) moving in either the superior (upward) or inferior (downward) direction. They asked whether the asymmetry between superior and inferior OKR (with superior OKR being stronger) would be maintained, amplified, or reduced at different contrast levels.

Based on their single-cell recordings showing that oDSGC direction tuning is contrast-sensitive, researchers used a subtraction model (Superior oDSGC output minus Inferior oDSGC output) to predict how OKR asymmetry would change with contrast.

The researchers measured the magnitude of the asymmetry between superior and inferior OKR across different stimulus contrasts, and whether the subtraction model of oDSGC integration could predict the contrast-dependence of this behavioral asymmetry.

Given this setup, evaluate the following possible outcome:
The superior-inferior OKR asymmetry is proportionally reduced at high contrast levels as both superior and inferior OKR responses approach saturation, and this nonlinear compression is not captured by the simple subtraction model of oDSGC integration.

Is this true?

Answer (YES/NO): NO